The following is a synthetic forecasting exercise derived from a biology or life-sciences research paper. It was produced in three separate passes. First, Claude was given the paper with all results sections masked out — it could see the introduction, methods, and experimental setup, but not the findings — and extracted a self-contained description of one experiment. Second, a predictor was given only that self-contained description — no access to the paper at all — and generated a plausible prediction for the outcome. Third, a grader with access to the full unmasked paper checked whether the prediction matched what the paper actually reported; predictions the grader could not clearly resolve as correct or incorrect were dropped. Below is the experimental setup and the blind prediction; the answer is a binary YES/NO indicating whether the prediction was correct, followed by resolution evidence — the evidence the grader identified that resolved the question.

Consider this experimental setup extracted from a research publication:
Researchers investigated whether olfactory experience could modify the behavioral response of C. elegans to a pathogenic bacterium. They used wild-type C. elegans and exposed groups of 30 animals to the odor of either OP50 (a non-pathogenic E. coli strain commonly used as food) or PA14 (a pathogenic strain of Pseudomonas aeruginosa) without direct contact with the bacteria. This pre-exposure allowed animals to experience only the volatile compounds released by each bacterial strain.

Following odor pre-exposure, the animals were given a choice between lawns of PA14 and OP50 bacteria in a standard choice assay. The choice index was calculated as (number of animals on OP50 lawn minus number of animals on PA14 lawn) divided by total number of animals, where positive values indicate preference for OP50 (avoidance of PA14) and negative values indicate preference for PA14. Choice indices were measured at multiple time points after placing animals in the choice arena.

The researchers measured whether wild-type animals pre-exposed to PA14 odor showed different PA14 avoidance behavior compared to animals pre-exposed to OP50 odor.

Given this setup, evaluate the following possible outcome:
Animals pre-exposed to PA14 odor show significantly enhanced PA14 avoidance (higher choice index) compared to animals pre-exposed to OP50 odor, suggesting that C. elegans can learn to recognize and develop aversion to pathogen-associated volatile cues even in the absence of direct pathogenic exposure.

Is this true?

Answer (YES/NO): YES